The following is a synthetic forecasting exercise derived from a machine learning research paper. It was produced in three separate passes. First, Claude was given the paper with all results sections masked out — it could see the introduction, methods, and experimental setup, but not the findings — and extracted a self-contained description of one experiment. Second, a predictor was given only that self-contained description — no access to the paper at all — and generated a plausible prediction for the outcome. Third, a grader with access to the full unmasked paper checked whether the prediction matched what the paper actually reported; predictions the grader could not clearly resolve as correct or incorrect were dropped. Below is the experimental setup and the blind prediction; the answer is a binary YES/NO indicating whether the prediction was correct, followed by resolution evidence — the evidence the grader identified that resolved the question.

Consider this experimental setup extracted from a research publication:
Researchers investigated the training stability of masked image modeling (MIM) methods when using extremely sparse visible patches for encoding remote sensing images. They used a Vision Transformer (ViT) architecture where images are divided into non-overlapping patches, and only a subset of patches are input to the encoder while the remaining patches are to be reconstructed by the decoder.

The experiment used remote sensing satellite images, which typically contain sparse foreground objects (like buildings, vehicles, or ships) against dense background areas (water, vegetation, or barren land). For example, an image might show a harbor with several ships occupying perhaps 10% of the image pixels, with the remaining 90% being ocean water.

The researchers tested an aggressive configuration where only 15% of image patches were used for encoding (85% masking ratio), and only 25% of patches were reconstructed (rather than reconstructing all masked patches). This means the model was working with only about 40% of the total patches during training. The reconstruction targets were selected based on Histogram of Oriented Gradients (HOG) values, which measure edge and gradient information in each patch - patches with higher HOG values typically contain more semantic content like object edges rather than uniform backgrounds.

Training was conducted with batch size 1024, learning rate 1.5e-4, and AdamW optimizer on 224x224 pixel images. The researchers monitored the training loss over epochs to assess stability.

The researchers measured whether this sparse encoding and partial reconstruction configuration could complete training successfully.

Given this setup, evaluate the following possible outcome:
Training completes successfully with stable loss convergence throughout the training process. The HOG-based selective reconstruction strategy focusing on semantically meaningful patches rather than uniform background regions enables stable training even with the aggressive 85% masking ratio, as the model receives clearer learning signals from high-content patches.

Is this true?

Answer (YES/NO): NO